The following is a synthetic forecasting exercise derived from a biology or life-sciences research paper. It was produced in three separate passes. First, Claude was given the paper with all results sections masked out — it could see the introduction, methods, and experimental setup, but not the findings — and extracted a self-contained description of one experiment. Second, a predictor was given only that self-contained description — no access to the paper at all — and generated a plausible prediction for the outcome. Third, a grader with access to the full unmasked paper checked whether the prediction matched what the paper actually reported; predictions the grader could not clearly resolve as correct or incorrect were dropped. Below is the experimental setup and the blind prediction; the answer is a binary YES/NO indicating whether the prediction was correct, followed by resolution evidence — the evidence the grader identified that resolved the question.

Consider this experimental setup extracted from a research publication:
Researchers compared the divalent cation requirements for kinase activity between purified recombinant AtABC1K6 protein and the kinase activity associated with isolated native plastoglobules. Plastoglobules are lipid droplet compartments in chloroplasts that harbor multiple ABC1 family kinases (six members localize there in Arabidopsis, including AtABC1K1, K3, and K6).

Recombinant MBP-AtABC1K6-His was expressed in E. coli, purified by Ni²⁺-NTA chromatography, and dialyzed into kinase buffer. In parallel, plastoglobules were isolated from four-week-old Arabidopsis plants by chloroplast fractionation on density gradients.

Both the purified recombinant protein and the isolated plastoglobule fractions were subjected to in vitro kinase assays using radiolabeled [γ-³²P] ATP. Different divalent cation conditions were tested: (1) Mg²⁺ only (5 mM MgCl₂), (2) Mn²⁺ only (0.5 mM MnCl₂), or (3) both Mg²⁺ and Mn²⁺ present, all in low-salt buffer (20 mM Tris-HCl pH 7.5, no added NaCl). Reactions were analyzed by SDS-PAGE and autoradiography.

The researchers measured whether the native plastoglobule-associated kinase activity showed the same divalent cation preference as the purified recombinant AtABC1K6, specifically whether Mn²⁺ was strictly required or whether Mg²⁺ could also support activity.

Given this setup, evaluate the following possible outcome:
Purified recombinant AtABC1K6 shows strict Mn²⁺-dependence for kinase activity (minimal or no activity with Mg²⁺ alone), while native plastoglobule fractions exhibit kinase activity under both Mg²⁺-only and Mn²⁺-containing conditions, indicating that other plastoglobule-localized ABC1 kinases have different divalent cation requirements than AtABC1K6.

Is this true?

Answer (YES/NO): YES